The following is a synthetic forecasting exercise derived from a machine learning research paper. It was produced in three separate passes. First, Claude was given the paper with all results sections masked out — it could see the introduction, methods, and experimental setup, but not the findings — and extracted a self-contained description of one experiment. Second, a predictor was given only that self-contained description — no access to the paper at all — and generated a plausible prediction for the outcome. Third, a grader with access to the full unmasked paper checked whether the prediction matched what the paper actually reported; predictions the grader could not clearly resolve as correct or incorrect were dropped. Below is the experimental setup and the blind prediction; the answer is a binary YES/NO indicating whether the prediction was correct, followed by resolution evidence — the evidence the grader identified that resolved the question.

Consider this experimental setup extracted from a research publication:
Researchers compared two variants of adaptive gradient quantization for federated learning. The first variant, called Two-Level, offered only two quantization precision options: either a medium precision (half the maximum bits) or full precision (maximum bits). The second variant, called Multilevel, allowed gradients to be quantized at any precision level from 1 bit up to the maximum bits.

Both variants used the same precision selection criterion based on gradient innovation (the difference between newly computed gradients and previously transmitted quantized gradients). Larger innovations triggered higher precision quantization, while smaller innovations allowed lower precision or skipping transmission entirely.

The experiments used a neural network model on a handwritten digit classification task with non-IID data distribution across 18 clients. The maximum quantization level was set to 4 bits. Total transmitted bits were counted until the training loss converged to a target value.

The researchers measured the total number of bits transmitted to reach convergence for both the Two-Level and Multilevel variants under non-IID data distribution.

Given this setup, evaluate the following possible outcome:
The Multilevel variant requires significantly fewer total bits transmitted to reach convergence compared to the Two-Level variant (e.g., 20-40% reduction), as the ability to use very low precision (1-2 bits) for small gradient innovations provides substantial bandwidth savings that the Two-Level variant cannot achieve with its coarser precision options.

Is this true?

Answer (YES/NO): NO